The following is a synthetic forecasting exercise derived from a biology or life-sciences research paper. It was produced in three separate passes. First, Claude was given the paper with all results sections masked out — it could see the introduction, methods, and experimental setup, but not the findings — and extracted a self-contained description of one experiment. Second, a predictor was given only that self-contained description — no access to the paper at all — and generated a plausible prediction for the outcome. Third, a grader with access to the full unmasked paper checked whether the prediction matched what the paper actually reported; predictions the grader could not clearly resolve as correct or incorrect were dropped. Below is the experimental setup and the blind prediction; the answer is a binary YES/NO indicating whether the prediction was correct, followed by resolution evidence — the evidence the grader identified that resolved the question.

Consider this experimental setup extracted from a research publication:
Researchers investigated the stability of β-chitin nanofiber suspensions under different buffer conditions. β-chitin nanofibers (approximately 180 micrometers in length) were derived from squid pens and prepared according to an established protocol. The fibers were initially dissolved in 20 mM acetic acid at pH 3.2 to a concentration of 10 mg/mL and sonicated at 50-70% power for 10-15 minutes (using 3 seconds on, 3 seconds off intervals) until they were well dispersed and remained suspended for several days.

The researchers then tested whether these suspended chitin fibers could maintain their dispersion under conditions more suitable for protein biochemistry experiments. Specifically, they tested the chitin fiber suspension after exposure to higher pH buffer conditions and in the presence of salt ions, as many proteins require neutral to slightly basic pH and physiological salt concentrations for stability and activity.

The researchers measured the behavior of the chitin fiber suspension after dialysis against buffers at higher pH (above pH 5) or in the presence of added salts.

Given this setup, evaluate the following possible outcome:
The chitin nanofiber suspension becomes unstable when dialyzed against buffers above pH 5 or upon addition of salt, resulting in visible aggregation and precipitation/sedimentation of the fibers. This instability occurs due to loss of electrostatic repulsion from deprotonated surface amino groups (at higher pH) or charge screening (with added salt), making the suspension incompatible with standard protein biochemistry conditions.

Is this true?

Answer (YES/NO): YES